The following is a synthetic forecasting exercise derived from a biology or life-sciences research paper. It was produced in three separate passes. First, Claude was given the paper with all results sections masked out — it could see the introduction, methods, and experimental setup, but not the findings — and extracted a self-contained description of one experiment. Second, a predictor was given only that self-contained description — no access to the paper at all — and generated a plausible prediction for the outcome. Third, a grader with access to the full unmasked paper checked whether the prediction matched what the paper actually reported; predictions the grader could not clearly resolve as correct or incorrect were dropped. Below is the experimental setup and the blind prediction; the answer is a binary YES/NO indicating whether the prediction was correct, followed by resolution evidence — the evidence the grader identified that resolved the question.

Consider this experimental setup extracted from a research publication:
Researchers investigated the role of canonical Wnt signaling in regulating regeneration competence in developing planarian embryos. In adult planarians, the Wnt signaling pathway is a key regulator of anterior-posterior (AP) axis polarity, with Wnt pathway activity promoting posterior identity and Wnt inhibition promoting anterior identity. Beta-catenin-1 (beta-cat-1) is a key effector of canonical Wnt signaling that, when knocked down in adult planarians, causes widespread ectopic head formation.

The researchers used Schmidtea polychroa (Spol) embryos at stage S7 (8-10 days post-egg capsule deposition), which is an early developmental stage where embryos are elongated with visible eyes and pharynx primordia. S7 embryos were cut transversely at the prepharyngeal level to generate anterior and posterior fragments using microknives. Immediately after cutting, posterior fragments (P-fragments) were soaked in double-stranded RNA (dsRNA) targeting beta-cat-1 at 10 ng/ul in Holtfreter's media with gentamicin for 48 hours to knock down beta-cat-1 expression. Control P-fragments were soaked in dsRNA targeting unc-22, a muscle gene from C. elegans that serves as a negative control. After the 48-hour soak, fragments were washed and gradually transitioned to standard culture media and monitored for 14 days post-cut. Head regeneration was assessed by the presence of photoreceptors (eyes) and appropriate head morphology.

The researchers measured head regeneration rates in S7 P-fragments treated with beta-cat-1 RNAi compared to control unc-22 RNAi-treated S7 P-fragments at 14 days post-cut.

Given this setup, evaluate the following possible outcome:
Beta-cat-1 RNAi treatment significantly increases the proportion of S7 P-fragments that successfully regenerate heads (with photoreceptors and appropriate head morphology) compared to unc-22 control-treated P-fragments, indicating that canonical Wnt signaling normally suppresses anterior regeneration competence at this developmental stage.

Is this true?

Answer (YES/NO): YES